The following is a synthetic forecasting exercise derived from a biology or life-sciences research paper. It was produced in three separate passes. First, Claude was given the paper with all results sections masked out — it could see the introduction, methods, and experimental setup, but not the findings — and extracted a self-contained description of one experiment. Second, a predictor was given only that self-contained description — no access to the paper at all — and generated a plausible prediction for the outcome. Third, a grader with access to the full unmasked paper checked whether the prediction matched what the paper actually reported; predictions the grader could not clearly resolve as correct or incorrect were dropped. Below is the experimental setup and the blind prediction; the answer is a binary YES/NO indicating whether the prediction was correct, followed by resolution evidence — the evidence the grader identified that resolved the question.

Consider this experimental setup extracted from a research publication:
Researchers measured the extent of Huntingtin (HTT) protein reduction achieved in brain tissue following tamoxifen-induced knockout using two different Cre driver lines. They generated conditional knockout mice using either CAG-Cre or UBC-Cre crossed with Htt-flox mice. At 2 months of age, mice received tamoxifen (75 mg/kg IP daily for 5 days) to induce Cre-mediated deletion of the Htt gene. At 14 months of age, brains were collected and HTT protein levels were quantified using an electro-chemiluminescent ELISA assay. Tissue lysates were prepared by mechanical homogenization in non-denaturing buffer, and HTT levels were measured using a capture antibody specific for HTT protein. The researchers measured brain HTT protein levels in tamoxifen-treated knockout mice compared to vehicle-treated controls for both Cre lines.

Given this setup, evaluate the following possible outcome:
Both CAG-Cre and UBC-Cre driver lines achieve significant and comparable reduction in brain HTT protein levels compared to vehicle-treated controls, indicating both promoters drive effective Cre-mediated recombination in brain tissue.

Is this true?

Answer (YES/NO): NO